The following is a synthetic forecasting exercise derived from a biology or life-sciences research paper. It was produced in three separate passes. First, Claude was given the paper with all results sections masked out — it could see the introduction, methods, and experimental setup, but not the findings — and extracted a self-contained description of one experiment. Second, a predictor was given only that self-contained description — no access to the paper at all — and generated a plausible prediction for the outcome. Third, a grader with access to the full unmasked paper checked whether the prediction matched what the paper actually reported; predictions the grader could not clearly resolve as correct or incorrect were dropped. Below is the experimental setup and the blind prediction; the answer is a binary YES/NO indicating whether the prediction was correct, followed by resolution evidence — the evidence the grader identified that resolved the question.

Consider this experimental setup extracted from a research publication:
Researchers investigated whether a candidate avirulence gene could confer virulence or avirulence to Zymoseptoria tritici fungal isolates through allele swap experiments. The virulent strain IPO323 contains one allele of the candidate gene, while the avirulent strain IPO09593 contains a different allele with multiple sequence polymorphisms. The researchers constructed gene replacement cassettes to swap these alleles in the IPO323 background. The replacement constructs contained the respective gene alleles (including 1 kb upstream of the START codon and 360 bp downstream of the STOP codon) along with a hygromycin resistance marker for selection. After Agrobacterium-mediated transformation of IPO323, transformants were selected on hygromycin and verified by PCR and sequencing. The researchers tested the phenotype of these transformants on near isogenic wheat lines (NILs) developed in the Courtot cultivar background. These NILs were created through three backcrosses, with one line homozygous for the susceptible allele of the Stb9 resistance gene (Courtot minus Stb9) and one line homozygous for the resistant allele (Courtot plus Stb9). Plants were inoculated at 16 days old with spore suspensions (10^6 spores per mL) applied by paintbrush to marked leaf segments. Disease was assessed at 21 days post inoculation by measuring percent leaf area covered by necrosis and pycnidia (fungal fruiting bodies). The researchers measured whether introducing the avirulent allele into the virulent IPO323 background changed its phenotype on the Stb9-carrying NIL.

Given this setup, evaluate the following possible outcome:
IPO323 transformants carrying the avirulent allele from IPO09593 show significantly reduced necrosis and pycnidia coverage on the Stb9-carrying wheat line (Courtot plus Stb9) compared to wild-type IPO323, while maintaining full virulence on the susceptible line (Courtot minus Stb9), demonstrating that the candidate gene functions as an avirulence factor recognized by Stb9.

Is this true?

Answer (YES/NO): YES